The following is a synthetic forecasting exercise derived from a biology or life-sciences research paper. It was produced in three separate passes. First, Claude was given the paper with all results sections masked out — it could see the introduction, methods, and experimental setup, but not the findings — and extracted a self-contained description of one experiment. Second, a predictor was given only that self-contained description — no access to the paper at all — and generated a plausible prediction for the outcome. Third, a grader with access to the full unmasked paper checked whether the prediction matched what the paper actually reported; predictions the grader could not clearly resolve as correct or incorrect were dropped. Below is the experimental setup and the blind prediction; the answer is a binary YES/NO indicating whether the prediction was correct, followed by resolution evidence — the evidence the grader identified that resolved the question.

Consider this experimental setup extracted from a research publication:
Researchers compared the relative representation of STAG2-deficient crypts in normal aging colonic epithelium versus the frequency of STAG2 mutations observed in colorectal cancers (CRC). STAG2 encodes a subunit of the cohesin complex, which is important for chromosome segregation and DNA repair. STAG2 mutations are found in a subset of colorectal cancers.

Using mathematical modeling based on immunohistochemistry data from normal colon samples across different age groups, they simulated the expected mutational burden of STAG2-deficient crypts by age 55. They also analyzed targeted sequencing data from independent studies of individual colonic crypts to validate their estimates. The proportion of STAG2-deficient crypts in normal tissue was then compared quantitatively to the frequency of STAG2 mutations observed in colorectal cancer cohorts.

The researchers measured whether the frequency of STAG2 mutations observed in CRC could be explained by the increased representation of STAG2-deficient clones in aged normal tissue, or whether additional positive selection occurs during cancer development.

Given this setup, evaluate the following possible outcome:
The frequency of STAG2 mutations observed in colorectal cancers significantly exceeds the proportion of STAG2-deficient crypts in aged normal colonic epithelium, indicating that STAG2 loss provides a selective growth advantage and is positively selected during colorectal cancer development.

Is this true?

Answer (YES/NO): NO